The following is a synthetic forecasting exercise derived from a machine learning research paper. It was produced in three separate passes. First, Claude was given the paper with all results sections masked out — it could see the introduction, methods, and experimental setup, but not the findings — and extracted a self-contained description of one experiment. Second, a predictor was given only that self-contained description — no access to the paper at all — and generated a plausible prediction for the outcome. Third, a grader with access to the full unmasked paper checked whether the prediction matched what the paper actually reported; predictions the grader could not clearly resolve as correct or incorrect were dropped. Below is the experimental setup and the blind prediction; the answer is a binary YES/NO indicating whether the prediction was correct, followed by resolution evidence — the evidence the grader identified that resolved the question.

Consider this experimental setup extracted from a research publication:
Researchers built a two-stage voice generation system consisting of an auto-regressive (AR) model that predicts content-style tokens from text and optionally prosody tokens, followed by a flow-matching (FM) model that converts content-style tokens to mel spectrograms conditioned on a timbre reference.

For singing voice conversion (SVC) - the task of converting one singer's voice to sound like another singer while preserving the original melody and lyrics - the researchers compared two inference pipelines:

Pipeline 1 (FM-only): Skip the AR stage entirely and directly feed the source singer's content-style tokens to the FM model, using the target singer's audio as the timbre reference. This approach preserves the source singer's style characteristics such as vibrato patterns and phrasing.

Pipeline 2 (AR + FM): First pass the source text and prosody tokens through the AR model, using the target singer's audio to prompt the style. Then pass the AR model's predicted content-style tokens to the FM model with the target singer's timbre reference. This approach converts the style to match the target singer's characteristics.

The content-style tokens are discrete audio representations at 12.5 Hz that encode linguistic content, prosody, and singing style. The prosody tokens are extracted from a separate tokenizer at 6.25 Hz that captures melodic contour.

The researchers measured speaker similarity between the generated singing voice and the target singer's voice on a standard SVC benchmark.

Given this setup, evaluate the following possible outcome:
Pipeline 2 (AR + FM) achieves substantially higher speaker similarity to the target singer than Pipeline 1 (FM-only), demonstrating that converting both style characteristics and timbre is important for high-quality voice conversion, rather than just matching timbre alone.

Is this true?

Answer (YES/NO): NO